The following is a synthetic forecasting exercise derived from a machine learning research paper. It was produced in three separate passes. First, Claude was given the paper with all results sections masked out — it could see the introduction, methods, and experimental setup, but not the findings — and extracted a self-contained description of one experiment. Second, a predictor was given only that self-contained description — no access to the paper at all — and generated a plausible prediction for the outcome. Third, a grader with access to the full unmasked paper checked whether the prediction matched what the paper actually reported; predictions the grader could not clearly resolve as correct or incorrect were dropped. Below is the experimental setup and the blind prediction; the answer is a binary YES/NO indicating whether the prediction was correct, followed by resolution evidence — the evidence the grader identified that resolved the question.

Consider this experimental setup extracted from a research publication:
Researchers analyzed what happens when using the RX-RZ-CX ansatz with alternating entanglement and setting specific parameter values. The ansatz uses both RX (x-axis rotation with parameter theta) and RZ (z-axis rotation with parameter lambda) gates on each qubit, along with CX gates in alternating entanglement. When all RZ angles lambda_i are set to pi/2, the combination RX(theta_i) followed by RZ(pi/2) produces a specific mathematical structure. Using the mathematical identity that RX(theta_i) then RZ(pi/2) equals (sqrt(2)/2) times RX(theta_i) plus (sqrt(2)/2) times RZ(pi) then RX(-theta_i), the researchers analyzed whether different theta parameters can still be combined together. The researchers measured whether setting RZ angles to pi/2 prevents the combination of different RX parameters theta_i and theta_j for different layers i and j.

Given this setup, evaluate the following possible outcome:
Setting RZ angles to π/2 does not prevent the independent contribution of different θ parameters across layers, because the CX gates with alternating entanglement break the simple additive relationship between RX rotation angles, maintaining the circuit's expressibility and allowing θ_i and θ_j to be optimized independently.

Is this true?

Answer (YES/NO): YES